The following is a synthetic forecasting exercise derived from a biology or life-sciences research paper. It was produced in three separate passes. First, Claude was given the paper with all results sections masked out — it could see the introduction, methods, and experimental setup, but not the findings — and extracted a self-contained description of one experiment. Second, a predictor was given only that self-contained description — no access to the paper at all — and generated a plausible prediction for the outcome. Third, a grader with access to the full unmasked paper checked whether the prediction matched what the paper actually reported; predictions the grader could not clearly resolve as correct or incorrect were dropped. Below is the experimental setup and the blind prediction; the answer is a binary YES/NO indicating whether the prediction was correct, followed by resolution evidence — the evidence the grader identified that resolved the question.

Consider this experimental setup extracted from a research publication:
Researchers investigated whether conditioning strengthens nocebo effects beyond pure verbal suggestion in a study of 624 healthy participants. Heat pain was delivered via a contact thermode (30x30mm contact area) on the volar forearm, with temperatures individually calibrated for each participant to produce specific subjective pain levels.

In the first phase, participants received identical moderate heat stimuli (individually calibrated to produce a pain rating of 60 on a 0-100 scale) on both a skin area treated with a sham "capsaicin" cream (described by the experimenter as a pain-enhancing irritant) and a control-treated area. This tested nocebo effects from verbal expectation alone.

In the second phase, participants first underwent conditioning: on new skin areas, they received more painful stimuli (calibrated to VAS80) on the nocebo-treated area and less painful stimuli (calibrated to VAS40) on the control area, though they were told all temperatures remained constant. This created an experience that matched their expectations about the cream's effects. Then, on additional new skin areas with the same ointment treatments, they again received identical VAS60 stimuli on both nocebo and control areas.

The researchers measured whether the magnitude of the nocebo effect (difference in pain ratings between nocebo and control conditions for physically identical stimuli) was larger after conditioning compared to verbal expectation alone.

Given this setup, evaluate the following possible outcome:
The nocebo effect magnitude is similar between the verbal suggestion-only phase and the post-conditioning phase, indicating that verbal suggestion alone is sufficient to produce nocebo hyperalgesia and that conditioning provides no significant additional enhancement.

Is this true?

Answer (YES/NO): NO